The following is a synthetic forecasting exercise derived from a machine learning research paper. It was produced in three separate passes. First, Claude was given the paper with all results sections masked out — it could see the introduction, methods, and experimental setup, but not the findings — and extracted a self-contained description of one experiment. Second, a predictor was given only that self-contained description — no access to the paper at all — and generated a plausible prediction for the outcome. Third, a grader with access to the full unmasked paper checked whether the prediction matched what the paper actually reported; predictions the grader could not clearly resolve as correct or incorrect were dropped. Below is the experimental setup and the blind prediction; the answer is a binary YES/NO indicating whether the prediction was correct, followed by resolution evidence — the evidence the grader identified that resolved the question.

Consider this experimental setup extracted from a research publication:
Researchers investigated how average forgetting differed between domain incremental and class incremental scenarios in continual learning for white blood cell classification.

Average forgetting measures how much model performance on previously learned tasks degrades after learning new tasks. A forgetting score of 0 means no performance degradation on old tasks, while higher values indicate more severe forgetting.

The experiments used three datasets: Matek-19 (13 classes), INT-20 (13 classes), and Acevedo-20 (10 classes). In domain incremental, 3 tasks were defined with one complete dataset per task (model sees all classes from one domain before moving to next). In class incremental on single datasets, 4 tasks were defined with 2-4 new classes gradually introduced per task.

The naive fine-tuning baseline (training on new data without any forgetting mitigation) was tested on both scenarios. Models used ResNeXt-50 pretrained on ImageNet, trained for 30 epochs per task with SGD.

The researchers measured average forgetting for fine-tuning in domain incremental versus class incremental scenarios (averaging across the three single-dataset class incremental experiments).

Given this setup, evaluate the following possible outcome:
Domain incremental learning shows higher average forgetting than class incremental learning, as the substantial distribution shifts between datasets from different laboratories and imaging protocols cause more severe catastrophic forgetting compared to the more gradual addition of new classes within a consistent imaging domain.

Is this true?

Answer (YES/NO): YES